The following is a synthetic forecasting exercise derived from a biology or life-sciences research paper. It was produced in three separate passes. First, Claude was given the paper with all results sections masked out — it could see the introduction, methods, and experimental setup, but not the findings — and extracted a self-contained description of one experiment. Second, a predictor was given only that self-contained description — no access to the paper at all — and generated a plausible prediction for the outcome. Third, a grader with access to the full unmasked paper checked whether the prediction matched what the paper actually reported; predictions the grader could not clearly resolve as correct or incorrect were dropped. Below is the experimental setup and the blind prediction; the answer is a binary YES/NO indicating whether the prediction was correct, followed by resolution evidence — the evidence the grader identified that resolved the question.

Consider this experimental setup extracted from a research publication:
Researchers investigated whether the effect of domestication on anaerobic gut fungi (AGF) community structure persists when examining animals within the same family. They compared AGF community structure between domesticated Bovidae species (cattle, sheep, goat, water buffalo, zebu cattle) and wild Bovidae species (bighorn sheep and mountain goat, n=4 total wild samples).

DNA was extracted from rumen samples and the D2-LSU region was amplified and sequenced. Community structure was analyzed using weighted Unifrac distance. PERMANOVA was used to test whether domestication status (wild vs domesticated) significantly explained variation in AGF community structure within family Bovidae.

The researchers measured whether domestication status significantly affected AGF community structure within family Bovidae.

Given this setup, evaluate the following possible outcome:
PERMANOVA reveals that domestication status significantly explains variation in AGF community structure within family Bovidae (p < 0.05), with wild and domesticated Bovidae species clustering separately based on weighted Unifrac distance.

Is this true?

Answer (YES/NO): NO